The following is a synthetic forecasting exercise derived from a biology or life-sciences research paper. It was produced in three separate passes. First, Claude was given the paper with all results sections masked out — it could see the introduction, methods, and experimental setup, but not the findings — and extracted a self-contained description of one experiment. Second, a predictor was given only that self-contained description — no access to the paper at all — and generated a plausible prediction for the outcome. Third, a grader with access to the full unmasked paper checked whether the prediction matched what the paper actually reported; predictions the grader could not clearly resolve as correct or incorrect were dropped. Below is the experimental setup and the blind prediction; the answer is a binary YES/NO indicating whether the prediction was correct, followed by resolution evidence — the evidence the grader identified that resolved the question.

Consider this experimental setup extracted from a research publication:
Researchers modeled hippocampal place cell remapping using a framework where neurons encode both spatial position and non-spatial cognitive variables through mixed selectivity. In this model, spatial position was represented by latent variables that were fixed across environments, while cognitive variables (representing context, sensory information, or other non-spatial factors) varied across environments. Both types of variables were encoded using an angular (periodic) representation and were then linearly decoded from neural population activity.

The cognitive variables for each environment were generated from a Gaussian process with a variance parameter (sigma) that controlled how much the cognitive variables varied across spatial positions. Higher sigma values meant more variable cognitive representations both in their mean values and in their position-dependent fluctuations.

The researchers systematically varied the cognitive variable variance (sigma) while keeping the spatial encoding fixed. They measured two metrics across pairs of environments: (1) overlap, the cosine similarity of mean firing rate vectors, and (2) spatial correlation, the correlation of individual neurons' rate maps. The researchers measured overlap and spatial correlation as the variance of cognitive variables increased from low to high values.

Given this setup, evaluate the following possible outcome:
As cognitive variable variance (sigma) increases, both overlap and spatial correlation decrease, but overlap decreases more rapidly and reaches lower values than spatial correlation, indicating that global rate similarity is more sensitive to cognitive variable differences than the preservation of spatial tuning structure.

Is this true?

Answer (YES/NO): YES